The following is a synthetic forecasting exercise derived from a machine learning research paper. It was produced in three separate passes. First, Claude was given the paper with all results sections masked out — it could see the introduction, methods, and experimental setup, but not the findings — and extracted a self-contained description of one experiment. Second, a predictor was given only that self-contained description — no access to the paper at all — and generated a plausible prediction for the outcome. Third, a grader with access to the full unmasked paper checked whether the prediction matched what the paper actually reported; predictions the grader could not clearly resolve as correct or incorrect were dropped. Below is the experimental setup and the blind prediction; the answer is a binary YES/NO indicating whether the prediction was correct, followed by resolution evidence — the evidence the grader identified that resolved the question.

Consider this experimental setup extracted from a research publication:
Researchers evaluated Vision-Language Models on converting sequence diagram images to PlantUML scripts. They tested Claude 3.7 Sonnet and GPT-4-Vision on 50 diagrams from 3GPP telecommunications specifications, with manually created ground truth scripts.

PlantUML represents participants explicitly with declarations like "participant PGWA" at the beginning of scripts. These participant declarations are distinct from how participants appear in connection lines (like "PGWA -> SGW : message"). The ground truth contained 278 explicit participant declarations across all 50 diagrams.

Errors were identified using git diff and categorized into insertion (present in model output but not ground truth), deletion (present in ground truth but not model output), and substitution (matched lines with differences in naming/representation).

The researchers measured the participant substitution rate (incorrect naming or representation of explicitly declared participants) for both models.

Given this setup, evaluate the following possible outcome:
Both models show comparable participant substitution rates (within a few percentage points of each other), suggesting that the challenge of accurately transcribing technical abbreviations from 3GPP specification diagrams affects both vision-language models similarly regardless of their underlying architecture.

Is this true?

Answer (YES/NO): NO